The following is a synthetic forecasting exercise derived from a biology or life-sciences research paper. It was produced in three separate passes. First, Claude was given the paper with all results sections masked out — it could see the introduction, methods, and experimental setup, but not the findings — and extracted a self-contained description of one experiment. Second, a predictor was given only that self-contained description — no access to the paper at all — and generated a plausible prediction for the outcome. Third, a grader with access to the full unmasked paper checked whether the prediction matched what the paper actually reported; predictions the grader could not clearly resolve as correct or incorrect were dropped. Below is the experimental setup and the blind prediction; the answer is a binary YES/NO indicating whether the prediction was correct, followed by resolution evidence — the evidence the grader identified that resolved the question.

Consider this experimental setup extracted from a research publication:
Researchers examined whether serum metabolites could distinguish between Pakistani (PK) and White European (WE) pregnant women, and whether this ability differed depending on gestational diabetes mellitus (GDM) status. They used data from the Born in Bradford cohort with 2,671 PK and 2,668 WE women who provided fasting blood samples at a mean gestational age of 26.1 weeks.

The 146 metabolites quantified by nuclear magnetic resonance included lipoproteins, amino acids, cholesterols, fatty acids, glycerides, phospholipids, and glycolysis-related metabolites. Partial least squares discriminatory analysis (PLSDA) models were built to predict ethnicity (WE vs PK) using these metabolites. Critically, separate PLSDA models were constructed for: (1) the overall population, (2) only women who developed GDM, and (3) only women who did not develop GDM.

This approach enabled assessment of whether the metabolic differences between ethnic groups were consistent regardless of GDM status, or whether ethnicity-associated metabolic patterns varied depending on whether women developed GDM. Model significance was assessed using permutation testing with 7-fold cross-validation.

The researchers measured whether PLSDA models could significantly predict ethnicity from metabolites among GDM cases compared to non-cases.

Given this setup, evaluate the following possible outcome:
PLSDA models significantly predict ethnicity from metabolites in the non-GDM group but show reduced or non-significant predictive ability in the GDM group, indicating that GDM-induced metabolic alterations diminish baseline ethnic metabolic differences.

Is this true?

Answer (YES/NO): NO